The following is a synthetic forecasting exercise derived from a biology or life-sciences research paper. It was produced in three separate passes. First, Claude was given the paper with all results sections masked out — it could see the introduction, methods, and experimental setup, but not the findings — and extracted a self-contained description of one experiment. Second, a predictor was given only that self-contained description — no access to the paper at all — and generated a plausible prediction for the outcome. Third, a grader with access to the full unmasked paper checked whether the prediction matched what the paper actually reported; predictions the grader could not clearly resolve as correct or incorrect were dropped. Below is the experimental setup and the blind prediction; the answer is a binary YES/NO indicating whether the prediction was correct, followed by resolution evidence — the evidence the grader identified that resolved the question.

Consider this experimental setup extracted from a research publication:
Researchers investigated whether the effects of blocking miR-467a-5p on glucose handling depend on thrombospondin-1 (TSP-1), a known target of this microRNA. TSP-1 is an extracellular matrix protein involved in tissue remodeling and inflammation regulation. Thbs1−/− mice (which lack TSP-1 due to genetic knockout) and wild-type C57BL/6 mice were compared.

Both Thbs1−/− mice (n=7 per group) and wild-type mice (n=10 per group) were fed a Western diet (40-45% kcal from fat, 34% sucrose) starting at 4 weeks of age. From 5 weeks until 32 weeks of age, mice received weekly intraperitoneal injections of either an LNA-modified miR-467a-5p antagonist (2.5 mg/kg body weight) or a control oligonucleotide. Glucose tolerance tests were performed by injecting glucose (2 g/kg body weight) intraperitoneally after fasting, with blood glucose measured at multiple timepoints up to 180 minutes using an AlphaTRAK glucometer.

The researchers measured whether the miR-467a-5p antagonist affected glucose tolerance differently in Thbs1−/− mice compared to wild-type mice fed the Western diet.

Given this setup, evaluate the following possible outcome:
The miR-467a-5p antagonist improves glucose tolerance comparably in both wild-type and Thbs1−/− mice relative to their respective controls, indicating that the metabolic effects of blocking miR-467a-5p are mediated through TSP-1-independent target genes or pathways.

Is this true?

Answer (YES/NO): NO